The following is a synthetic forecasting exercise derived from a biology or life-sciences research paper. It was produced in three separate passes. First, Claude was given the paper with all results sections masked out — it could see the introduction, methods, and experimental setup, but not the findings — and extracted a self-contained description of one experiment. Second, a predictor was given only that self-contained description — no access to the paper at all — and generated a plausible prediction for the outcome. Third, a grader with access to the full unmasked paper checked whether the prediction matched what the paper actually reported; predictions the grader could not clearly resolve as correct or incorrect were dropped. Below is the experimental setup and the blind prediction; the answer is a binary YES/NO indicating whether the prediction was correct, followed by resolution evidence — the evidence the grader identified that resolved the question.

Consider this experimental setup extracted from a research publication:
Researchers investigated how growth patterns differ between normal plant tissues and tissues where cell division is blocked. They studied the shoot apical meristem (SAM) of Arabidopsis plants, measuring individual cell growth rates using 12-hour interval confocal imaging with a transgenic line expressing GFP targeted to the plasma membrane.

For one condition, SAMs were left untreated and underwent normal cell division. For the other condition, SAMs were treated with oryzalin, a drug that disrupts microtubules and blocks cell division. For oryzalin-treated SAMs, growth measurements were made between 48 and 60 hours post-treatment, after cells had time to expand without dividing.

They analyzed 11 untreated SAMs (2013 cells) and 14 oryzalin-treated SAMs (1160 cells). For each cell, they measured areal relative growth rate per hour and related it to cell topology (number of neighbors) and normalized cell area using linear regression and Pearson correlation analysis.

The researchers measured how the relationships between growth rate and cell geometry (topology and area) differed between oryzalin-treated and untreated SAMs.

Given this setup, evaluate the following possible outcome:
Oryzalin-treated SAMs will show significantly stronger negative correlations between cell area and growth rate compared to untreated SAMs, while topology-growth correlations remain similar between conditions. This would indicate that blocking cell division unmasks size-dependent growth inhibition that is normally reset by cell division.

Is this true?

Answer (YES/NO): NO